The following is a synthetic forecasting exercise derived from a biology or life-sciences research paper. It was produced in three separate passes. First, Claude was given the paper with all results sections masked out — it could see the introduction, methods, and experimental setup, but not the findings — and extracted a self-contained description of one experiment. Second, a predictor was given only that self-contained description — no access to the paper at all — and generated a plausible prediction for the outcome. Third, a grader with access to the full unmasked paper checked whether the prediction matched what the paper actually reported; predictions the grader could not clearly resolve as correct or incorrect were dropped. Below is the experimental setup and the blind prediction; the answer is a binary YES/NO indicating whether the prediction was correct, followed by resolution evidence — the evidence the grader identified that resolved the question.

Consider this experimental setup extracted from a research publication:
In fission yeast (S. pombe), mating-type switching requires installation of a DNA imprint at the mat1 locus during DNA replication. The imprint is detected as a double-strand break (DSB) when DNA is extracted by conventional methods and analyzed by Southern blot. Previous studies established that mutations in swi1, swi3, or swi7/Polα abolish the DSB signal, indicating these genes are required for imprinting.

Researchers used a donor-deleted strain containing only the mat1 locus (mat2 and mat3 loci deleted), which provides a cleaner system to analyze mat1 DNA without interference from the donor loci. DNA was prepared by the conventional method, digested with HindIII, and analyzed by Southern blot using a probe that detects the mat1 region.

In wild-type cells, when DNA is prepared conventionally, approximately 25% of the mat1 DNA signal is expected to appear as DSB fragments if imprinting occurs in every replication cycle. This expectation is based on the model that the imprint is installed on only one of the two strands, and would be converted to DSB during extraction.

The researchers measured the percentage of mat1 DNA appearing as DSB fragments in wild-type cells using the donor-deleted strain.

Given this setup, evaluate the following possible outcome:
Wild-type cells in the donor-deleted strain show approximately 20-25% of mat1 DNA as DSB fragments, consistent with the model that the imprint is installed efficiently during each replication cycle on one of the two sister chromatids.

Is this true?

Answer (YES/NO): NO